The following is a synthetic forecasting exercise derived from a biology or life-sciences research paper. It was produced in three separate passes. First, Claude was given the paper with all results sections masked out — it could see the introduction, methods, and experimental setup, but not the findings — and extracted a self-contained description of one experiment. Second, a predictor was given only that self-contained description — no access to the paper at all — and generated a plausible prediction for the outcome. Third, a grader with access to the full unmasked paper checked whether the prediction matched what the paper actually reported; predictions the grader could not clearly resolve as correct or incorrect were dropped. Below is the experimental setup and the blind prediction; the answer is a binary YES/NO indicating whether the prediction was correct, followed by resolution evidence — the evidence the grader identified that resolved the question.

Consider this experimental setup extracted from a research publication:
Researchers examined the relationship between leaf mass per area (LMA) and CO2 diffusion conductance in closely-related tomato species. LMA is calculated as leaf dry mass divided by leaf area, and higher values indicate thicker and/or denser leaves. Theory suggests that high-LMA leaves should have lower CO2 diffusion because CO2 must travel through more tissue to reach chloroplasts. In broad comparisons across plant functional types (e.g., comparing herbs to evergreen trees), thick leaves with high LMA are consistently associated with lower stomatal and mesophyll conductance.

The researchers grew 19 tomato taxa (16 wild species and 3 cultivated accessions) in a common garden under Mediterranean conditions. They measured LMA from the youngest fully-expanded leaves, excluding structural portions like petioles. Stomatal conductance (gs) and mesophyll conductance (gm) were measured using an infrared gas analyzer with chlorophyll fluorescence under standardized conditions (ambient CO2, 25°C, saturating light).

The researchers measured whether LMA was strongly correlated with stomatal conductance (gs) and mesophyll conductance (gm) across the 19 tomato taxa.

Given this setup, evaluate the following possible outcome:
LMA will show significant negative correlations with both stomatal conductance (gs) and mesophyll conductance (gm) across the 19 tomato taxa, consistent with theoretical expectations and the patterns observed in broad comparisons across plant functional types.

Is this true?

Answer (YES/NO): NO